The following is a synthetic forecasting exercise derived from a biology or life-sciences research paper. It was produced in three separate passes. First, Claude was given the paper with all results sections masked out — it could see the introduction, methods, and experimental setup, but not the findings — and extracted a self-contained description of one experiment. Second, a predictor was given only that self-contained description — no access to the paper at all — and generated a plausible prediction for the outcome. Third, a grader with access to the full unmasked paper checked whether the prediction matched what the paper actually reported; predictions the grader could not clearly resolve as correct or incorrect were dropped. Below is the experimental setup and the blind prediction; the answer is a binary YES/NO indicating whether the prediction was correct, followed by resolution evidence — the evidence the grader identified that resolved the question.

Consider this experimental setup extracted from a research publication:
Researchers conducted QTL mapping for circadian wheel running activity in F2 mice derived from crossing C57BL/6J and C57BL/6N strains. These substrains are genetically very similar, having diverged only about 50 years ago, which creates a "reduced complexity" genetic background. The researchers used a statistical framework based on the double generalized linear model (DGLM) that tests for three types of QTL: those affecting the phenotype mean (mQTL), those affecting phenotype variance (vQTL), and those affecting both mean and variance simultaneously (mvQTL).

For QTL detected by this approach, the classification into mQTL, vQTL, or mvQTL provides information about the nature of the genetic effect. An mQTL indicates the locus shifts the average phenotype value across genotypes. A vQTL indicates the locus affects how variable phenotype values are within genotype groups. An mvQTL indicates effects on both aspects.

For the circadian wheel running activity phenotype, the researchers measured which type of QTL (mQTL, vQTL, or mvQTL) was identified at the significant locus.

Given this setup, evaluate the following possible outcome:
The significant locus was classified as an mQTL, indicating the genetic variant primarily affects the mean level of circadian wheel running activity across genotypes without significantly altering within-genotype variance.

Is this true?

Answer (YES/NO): NO